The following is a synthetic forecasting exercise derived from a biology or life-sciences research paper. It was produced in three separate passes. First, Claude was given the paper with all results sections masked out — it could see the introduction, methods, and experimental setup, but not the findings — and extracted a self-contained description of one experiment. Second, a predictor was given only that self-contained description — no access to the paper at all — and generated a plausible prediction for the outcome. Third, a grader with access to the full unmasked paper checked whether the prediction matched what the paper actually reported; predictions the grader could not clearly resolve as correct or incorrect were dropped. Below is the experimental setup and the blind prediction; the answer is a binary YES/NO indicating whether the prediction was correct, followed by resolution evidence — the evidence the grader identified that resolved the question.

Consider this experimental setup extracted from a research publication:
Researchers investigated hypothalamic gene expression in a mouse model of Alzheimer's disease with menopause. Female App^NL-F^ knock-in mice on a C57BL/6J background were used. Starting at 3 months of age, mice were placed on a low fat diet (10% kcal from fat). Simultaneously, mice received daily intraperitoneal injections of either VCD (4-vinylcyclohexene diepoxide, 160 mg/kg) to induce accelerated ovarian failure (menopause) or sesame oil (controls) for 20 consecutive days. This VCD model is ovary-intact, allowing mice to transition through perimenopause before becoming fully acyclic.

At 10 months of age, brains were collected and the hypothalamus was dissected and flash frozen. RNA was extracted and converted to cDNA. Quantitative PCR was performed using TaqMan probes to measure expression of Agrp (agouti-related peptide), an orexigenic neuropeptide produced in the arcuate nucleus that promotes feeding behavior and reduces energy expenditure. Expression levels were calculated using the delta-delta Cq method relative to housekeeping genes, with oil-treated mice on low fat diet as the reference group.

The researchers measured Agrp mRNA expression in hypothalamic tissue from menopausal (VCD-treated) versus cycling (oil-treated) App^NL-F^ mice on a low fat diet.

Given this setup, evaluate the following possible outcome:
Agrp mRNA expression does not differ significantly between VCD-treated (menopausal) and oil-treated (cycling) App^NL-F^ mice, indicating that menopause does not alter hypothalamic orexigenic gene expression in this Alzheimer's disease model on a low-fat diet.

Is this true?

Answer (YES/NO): NO